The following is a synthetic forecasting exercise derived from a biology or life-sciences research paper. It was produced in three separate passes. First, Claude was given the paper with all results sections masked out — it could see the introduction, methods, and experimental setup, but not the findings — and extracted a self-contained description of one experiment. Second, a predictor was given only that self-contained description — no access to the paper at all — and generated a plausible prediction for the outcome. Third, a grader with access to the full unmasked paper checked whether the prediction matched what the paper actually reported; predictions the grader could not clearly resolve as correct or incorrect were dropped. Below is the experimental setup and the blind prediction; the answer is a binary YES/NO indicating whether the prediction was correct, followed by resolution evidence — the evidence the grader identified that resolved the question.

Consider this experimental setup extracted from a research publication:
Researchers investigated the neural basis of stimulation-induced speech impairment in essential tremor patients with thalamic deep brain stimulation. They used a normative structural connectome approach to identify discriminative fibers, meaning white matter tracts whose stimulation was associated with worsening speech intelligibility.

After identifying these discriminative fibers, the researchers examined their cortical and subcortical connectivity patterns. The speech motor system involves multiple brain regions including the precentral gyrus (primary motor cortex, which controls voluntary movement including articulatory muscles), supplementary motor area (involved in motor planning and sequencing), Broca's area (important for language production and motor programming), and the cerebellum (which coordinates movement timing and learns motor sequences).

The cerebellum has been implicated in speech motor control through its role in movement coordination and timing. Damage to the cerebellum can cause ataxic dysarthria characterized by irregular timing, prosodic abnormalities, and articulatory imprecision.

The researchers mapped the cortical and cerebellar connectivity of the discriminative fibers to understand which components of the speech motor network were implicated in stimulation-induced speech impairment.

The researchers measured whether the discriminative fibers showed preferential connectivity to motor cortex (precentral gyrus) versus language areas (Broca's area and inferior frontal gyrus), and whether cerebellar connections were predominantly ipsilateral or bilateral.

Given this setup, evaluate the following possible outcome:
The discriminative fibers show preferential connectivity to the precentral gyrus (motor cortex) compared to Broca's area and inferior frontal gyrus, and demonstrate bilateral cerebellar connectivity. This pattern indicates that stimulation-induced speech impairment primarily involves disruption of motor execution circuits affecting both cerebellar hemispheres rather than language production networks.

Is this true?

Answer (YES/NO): YES